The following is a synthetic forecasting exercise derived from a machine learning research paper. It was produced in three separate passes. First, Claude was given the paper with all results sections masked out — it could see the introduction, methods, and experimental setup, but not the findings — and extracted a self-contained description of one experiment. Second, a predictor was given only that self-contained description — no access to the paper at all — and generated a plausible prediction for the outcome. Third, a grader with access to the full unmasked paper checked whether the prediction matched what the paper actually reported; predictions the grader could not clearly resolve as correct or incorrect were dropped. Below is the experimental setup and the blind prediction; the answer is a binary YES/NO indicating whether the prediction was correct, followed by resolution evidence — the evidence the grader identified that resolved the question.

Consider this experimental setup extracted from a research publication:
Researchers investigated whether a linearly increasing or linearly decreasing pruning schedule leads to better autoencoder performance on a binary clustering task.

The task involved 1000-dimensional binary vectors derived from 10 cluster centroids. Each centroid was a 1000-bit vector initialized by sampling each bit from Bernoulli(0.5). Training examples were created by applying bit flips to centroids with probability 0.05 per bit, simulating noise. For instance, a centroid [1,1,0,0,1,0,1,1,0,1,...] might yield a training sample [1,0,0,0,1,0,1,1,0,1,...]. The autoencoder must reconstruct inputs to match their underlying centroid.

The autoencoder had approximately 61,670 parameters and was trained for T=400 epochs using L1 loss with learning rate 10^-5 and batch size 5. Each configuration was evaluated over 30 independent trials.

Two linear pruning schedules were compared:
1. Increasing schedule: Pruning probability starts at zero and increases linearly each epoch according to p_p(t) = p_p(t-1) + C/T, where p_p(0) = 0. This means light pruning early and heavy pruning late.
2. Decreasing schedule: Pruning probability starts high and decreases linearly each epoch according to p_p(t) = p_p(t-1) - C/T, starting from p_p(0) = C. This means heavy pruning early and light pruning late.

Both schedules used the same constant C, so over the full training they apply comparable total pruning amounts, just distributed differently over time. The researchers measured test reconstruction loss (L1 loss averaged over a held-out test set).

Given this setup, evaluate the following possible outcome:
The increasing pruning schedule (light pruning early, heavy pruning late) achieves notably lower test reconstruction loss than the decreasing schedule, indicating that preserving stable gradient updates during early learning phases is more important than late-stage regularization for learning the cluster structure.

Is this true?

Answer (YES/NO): YES